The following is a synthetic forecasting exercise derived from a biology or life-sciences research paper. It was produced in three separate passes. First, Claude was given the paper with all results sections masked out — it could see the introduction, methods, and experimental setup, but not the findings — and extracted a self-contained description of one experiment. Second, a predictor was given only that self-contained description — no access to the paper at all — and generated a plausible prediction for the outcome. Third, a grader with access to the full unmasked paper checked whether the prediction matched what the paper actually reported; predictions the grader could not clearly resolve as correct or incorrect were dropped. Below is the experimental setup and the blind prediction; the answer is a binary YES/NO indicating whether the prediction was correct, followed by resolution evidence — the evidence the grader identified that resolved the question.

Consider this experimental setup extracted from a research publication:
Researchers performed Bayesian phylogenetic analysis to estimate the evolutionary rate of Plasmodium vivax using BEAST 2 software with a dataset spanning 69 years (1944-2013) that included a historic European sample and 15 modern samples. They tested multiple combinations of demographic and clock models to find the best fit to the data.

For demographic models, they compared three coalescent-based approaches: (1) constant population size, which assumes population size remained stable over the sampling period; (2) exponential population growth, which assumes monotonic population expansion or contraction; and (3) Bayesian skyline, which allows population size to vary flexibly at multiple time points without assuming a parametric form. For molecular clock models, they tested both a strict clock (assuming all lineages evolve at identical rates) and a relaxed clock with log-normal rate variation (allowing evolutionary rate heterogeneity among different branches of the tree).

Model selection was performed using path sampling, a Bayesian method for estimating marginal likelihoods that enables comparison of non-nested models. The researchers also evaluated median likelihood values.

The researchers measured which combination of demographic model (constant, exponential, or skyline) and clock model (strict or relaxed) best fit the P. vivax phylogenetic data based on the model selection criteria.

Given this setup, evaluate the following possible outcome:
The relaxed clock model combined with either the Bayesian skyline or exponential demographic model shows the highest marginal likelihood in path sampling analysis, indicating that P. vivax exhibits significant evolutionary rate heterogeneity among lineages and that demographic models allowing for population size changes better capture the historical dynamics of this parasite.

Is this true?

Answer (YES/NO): NO